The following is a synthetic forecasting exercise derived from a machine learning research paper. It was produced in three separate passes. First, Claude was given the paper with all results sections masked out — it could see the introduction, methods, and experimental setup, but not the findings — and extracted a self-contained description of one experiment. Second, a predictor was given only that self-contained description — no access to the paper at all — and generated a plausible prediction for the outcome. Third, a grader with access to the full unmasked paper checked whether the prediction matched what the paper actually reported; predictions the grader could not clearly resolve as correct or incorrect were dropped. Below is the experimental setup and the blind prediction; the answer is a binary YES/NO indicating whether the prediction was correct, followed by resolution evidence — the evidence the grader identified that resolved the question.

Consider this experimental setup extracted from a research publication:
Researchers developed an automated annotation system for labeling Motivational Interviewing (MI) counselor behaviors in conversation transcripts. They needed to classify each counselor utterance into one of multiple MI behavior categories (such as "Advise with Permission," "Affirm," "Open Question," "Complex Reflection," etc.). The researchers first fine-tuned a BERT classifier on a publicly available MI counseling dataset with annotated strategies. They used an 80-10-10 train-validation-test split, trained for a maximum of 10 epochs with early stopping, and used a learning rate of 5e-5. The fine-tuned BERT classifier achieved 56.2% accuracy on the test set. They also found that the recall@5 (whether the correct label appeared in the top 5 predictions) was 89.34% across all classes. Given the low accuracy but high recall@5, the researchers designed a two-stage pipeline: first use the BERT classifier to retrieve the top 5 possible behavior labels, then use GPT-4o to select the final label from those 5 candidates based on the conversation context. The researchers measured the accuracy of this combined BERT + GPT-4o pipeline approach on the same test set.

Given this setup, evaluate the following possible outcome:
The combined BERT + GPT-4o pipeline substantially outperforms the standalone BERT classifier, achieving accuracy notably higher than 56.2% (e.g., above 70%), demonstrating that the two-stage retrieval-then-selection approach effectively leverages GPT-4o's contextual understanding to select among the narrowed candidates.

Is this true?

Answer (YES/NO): YES